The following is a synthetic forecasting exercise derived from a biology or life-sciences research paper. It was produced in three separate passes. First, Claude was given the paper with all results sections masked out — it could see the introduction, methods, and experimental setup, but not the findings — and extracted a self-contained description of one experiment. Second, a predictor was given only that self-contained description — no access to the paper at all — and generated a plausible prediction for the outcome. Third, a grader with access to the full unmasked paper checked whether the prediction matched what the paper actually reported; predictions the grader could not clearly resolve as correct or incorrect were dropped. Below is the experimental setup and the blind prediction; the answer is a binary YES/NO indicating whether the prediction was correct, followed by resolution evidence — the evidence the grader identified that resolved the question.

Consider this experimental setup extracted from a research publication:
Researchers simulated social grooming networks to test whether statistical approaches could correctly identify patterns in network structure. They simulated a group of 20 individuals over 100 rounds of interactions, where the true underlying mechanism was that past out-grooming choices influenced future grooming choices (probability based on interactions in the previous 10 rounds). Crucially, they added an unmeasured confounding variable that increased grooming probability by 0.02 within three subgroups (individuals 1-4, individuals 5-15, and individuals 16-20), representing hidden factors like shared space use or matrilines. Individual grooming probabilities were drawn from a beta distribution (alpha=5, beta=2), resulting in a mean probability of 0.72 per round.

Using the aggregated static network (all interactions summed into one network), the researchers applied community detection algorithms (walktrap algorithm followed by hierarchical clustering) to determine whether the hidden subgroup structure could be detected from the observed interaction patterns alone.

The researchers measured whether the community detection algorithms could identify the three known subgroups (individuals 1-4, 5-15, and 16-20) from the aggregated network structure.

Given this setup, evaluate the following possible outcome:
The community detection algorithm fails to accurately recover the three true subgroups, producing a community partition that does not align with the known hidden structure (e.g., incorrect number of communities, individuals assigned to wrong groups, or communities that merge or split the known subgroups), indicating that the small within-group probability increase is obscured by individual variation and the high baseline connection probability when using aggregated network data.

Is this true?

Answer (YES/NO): NO